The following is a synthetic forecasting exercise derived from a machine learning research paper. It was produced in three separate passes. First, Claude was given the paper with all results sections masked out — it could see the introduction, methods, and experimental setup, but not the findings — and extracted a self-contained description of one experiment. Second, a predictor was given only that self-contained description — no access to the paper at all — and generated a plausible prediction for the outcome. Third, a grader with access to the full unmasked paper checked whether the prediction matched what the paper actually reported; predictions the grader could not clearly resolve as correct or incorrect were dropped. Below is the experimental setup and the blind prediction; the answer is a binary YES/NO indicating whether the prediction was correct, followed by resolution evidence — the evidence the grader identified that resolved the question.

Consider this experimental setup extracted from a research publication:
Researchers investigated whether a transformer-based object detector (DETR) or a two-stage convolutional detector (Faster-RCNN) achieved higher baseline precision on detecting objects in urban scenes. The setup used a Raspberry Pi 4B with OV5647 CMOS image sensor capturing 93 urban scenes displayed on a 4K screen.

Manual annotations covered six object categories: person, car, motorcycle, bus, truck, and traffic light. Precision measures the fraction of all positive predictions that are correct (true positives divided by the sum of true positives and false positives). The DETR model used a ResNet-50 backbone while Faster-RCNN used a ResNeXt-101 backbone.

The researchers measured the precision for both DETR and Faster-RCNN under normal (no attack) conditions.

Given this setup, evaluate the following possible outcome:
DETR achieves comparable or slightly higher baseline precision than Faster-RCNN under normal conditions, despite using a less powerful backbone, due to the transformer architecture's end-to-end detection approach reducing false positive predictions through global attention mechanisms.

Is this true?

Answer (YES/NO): NO